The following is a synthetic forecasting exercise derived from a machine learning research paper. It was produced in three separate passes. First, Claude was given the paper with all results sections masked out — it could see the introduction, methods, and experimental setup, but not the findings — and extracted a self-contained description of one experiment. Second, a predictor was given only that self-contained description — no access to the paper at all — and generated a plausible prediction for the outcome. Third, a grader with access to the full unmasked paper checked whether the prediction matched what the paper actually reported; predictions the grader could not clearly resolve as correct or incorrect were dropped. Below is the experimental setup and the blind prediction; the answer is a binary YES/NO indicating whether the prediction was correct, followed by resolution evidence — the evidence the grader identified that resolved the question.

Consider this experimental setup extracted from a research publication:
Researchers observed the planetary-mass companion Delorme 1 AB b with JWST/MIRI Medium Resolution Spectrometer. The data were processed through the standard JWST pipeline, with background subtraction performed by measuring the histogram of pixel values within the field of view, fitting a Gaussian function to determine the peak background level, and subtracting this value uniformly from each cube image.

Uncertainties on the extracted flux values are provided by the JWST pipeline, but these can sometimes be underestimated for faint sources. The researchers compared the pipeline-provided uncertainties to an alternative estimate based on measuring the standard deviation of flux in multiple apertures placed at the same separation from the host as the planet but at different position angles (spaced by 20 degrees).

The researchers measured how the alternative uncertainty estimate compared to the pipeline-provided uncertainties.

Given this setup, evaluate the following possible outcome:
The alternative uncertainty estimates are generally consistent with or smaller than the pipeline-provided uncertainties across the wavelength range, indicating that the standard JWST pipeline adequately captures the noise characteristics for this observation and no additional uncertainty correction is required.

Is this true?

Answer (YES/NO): NO